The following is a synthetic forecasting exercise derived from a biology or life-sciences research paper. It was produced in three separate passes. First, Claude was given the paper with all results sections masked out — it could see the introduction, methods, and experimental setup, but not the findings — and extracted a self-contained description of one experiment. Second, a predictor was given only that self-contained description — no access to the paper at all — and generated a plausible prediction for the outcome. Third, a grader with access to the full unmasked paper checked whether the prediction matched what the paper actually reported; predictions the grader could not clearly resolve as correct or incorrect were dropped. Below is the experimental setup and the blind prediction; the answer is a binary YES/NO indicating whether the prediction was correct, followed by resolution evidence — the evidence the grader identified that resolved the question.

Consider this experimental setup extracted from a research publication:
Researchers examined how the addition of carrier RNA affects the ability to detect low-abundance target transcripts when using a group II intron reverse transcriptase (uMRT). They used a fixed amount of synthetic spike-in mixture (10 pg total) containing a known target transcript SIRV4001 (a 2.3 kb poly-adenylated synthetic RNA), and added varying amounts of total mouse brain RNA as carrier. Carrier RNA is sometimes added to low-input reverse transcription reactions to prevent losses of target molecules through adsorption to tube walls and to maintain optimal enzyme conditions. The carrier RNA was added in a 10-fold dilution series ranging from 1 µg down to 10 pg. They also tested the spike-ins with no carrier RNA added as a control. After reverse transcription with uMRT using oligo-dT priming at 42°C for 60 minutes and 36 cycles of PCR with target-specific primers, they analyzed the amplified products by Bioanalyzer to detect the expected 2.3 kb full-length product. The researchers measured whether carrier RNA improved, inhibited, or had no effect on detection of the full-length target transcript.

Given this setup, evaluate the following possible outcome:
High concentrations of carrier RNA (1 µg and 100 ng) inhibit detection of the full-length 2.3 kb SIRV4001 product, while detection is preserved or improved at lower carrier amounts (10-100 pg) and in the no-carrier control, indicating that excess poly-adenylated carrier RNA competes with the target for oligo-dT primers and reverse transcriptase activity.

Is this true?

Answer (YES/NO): NO